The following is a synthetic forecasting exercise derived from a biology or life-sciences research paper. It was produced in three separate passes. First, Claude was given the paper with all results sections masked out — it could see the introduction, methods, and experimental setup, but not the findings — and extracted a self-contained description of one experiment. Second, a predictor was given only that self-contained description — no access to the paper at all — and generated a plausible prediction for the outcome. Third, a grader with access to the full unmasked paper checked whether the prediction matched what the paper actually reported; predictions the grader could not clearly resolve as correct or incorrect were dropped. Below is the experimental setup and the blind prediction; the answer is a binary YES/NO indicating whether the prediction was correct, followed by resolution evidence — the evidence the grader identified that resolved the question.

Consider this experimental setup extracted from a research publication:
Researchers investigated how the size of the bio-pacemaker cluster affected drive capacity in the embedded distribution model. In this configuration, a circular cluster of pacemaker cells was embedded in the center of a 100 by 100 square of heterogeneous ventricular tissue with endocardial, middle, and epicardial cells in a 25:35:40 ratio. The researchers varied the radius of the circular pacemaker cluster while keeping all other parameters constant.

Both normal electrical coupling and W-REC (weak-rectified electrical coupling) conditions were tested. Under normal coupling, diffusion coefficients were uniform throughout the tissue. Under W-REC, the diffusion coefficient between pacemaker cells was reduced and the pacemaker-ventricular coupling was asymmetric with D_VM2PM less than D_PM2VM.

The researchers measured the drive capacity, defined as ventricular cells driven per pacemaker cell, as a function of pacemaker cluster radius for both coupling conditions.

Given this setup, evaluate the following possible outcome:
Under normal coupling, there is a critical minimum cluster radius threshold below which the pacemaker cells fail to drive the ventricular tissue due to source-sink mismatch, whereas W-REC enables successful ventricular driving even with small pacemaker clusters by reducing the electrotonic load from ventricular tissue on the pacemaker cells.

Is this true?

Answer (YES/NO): YES